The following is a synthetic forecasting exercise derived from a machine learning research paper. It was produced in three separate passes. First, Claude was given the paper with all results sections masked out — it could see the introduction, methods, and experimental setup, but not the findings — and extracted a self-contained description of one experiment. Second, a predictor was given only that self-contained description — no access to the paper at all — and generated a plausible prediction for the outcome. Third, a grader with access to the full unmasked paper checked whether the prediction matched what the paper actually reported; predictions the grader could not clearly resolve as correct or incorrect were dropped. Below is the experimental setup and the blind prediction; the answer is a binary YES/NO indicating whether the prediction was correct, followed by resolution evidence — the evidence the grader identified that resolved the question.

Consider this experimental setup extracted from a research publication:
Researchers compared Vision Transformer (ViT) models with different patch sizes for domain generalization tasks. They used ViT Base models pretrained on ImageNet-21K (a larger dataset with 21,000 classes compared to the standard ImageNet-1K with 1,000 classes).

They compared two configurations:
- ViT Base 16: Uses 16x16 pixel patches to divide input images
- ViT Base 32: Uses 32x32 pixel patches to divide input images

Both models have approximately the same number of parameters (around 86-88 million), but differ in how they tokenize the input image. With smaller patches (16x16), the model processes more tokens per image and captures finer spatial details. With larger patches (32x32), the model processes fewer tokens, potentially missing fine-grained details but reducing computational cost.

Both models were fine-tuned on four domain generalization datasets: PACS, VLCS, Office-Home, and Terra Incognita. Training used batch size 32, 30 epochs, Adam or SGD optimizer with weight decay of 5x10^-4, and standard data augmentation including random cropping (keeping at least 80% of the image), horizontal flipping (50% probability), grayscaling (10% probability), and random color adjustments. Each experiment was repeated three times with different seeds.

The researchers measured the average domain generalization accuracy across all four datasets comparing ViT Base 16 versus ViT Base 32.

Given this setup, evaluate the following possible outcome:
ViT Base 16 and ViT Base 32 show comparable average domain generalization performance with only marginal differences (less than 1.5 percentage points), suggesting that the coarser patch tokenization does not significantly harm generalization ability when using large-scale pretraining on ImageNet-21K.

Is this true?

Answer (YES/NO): NO